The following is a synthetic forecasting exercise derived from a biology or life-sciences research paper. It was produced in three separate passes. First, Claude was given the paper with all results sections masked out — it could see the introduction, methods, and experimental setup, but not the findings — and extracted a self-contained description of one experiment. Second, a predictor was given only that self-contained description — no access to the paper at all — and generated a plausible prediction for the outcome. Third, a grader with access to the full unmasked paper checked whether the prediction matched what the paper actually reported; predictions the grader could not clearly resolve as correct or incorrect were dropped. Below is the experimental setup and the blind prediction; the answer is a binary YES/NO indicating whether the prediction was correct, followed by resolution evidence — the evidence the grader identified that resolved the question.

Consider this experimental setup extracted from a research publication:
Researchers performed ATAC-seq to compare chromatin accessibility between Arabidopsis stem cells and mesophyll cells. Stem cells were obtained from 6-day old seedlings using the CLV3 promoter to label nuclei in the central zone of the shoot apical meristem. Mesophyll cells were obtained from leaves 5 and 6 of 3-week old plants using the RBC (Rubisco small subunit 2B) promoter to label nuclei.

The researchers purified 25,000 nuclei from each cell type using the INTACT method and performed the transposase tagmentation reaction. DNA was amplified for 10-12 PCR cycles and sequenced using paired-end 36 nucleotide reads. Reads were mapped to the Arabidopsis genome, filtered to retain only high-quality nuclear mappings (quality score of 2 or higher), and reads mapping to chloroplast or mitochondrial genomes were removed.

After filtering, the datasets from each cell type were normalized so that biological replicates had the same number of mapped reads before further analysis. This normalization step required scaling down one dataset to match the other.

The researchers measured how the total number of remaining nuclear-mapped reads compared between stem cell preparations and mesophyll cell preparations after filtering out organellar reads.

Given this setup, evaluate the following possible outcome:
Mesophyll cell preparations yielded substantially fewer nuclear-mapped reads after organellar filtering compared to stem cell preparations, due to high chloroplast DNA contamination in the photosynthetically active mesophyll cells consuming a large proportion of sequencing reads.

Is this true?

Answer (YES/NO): YES